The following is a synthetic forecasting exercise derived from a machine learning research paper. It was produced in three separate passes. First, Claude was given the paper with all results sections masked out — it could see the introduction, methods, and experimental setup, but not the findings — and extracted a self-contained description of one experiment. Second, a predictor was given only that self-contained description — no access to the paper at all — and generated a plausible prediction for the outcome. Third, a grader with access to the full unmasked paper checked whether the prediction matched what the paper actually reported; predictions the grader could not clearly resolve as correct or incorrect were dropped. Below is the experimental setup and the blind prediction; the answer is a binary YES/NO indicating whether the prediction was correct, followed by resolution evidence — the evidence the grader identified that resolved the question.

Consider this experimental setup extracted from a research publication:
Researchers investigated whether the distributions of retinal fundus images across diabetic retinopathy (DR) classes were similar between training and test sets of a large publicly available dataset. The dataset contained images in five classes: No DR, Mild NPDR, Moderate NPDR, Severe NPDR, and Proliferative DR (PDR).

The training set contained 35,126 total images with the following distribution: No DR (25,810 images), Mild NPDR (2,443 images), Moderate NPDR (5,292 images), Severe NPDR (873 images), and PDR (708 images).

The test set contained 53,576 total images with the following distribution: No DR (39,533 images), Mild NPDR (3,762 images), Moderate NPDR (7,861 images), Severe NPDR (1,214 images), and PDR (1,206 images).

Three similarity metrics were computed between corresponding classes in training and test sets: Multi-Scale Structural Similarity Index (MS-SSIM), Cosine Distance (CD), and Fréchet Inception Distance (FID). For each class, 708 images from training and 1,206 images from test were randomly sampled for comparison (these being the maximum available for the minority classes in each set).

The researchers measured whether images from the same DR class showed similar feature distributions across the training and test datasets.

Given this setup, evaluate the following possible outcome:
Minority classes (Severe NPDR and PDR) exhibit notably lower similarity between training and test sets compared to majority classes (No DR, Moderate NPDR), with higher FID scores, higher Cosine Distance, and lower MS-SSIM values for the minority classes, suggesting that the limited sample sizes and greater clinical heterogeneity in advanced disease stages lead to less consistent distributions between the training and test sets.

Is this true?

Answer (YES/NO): NO